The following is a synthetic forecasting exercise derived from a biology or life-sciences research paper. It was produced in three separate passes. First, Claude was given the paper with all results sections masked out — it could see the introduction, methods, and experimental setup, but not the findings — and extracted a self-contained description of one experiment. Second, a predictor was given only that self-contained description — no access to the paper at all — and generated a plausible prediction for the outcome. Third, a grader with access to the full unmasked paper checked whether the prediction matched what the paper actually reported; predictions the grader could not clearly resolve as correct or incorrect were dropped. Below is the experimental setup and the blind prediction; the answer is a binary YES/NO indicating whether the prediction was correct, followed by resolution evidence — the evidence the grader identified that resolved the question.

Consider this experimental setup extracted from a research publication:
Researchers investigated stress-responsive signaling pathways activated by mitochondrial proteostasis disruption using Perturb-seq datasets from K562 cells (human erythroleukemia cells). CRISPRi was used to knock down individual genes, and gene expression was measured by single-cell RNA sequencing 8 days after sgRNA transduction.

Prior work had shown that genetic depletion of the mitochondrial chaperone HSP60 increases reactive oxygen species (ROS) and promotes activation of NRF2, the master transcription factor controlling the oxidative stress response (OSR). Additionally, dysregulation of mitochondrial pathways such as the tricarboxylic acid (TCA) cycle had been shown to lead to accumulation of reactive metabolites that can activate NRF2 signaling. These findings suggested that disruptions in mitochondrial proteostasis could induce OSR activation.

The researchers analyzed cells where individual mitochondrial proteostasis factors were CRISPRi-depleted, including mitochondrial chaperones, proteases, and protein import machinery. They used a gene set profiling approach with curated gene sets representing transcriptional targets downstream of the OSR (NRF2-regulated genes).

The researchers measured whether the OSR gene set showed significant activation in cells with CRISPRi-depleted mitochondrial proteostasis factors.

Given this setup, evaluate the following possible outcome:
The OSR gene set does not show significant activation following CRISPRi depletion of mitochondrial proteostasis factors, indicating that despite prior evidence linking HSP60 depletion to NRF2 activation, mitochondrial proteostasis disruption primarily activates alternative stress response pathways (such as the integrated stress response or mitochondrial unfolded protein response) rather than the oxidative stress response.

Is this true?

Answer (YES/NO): YES